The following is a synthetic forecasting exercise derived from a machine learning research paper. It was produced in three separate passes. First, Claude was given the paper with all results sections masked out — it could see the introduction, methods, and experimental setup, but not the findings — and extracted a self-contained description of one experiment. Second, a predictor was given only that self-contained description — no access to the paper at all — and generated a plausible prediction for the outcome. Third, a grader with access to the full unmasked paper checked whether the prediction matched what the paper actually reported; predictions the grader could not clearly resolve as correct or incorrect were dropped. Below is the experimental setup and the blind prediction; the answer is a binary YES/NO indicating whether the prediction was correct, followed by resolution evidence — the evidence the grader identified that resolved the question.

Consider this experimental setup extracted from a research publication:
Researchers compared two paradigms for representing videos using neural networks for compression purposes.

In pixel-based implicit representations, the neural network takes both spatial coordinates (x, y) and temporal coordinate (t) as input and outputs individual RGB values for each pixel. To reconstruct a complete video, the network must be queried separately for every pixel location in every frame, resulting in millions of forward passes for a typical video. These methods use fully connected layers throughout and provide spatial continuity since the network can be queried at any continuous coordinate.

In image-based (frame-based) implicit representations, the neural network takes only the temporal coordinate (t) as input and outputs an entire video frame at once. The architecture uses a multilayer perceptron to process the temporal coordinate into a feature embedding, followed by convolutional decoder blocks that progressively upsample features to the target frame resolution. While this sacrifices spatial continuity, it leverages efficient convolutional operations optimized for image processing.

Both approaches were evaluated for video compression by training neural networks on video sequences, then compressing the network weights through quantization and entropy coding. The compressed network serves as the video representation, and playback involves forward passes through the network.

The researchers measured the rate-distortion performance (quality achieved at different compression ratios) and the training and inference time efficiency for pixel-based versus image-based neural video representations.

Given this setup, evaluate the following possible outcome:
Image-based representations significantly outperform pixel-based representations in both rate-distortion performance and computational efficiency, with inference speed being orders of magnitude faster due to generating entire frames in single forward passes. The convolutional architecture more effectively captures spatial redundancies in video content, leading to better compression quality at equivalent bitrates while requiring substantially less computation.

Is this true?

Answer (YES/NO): NO